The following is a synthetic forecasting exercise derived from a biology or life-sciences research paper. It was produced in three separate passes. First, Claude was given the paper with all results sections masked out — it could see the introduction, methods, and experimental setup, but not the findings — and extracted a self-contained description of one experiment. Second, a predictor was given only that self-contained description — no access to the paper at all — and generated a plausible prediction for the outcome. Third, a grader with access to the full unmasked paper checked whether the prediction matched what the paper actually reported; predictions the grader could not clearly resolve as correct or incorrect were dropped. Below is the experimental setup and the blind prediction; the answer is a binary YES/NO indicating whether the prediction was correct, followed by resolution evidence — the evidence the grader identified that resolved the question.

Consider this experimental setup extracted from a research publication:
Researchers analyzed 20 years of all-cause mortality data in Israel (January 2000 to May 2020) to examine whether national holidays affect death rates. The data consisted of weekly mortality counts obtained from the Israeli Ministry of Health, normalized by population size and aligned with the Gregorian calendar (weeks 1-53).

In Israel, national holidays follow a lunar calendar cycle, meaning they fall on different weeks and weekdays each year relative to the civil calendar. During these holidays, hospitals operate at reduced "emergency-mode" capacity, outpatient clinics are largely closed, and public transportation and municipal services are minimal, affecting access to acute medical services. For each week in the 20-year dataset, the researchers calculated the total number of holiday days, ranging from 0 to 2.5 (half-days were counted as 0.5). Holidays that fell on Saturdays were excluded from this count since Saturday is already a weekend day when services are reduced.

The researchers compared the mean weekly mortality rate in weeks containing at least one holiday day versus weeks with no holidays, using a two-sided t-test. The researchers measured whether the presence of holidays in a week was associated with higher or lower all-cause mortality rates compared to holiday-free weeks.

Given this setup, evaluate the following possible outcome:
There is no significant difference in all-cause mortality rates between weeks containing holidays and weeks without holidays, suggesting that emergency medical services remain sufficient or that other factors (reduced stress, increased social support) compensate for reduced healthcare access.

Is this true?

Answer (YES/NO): NO